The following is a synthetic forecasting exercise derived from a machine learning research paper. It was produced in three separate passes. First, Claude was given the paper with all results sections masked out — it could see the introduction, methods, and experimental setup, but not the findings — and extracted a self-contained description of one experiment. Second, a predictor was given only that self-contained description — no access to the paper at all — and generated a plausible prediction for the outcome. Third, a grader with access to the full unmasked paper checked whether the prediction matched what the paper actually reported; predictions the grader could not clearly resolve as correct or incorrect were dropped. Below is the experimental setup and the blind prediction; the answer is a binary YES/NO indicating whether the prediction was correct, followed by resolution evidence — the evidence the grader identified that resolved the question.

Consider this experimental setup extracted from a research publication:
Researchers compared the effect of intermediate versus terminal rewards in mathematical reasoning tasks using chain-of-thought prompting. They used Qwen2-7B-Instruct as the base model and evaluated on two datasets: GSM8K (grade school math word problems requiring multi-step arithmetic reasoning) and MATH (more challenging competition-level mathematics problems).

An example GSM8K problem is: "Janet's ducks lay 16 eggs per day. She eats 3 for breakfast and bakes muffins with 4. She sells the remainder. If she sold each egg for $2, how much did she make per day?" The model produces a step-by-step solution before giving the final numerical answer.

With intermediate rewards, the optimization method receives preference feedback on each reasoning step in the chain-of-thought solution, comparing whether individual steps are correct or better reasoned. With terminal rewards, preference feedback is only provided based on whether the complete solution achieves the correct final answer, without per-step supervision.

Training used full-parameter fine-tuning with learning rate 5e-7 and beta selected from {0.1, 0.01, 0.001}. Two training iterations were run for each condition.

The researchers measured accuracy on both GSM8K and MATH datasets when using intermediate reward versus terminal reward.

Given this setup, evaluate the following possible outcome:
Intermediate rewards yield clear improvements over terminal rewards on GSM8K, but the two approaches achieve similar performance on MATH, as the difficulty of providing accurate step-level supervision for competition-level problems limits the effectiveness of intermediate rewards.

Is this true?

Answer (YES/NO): NO